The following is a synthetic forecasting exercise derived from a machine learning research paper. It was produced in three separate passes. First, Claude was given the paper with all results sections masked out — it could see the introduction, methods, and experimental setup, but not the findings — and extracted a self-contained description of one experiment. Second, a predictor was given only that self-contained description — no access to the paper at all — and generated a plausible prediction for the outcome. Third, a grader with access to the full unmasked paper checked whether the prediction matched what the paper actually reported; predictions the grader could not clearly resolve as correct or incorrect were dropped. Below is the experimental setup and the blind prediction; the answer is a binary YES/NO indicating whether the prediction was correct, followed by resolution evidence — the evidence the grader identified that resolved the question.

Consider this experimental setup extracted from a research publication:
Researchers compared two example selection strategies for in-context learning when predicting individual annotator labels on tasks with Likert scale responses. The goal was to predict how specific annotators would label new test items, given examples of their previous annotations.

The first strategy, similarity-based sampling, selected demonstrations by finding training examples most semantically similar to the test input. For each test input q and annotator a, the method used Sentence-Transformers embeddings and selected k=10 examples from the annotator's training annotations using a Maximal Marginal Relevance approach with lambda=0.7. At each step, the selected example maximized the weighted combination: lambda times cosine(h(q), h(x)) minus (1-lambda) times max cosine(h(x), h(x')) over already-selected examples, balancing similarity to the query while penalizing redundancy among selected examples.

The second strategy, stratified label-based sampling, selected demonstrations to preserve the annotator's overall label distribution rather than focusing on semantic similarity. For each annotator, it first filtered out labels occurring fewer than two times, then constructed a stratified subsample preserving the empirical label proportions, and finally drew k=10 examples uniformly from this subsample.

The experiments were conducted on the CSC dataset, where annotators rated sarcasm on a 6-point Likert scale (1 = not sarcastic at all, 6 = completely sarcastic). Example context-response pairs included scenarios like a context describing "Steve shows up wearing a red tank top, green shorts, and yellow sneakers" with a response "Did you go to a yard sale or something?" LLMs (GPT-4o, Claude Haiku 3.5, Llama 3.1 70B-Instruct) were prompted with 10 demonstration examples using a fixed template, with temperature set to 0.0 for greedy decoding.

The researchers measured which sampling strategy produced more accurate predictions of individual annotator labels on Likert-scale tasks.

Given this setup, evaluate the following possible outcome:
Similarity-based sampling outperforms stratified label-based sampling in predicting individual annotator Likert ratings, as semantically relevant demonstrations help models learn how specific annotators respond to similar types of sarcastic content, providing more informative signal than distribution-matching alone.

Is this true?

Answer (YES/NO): NO